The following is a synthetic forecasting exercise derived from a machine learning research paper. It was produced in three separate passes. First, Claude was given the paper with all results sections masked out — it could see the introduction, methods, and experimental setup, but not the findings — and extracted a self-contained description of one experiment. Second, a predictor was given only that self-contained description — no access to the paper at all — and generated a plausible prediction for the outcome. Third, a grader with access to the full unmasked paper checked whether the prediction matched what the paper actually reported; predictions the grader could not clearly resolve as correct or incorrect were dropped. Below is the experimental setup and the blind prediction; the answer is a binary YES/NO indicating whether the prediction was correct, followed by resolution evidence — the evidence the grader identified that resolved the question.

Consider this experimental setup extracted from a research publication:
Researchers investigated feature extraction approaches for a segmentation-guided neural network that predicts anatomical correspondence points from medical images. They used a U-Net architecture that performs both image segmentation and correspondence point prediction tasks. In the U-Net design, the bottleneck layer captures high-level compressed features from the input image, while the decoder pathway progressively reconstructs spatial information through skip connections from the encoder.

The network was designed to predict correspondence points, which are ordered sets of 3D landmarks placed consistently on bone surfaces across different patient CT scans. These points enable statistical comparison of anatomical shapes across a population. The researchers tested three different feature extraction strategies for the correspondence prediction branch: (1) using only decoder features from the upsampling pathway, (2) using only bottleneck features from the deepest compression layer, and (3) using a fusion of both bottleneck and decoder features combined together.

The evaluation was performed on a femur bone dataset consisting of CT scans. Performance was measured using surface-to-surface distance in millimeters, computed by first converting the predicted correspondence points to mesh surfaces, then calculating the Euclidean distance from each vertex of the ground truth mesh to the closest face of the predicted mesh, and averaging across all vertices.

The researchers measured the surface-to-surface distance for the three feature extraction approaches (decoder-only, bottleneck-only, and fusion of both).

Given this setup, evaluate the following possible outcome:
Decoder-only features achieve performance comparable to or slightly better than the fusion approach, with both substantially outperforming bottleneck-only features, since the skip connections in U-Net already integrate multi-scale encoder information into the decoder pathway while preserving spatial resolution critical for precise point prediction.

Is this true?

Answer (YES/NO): NO